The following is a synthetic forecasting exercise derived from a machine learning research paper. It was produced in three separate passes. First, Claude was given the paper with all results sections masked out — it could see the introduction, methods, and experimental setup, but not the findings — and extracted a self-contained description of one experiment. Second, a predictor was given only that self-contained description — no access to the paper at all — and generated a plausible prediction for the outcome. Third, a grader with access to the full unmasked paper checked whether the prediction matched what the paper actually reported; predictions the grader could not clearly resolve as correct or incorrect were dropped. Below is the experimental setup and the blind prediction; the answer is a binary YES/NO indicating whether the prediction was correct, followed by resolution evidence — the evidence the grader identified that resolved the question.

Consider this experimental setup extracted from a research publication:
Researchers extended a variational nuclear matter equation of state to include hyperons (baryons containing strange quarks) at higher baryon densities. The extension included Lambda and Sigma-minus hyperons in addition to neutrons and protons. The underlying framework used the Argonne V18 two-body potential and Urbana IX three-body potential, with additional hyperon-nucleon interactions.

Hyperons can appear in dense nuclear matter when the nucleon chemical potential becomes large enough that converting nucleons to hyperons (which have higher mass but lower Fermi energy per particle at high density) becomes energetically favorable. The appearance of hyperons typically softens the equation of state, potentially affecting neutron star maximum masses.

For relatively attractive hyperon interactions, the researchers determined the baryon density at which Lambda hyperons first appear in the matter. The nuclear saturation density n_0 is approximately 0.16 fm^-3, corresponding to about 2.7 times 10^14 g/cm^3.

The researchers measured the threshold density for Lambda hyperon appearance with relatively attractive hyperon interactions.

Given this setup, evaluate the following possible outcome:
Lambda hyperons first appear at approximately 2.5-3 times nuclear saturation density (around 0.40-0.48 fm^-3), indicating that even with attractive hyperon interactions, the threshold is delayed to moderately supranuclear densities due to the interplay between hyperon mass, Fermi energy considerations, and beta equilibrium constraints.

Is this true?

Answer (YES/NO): YES